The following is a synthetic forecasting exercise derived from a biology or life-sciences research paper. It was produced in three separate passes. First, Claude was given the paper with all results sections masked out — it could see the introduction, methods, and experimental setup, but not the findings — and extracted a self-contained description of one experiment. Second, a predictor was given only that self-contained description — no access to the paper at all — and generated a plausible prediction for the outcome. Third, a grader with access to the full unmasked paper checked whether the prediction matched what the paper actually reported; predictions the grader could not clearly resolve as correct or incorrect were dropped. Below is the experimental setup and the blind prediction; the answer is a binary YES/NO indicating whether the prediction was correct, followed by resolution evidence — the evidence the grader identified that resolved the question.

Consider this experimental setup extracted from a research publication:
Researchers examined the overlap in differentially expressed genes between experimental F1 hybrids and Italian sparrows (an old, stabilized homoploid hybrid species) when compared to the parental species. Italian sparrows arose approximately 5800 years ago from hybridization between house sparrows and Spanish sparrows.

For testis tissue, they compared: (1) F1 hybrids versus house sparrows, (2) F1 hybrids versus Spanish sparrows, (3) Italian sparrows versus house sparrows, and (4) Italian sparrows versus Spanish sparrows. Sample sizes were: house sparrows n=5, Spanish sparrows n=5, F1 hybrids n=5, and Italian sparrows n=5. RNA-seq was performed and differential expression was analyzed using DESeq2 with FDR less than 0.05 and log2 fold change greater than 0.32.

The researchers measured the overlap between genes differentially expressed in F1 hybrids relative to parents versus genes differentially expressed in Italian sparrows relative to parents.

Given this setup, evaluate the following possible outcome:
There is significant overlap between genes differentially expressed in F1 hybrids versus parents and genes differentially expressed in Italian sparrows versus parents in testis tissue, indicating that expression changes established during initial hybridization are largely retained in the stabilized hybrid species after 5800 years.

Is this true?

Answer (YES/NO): NO